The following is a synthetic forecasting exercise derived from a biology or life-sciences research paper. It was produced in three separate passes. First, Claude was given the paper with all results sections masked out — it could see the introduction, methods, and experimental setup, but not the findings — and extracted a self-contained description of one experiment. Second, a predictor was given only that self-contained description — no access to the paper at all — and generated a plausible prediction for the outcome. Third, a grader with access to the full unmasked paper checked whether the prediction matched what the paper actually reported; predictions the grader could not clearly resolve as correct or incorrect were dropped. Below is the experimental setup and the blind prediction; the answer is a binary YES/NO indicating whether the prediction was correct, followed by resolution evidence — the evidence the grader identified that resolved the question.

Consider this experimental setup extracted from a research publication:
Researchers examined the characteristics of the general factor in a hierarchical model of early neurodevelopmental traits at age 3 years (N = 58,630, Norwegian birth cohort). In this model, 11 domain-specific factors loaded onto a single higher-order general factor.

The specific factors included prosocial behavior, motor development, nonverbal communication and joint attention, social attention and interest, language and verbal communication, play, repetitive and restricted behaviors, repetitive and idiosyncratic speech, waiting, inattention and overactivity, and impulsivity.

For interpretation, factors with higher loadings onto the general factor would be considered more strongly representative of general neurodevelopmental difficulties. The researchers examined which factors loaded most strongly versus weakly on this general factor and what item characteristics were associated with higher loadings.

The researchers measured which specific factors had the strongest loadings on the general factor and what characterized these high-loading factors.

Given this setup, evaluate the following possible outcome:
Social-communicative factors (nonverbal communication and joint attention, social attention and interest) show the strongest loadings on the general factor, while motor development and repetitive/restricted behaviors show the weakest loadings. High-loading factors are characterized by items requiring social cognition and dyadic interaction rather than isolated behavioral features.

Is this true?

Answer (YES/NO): NO